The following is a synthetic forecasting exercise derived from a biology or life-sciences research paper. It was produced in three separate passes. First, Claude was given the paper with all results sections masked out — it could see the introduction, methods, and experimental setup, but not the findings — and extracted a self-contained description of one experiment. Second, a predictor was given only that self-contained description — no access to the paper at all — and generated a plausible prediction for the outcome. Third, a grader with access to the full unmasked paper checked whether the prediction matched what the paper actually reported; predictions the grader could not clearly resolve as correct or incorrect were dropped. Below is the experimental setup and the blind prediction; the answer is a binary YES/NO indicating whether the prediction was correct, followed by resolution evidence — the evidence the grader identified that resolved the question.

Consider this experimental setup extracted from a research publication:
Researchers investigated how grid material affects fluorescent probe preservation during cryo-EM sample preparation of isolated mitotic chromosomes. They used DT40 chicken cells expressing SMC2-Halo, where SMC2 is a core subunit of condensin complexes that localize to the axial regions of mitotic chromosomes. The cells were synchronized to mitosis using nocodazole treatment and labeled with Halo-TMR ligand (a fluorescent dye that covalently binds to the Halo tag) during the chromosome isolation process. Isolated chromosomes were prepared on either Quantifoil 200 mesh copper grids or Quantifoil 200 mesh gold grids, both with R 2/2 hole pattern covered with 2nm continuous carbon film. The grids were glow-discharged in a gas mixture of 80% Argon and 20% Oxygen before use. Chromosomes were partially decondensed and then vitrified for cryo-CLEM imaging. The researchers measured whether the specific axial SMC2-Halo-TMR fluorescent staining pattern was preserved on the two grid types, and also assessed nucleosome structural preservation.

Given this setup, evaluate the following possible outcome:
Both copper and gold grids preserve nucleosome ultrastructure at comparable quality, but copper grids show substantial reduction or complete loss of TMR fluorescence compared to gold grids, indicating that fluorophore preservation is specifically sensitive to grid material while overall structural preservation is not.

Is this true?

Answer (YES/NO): YES